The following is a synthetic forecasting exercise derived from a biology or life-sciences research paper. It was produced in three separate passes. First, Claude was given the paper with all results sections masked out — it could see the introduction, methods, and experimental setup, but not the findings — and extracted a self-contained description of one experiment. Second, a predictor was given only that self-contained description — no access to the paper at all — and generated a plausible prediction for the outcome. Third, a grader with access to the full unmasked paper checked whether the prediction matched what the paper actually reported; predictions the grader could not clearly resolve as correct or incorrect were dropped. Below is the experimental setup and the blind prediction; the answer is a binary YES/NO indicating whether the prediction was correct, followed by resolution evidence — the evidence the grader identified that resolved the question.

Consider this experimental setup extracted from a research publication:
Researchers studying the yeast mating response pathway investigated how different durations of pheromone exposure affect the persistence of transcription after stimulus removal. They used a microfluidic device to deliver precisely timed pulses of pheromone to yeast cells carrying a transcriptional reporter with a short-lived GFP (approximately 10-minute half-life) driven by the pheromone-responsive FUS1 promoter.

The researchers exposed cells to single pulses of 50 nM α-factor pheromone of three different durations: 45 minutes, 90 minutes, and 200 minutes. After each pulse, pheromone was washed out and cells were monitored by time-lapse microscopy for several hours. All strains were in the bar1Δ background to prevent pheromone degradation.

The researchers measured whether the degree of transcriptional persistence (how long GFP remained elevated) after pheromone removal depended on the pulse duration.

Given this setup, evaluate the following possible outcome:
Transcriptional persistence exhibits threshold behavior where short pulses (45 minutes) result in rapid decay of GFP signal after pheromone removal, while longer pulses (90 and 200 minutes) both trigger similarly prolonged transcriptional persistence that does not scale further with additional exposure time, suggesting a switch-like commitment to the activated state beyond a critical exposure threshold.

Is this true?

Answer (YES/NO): NO